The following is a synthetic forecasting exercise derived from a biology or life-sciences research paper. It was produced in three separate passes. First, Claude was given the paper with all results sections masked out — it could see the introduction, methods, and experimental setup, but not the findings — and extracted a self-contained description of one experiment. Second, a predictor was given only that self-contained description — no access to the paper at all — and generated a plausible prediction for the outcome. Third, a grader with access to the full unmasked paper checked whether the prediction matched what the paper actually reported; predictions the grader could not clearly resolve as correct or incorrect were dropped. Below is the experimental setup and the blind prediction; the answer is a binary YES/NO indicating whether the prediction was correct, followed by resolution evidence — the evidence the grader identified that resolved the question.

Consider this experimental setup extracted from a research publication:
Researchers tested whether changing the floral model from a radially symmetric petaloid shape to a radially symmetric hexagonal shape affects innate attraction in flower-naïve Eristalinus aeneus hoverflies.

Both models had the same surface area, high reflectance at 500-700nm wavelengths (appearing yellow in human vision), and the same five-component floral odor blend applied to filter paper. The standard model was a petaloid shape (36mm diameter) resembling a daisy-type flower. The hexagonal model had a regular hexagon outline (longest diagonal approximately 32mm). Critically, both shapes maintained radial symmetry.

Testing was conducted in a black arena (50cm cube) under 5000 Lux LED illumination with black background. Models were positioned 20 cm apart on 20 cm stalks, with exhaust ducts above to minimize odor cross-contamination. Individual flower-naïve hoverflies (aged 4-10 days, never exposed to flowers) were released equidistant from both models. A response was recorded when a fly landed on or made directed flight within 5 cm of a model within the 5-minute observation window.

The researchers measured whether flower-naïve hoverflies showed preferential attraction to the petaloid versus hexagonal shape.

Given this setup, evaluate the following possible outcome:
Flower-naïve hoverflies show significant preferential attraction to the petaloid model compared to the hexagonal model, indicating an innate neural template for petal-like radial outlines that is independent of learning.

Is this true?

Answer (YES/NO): NO